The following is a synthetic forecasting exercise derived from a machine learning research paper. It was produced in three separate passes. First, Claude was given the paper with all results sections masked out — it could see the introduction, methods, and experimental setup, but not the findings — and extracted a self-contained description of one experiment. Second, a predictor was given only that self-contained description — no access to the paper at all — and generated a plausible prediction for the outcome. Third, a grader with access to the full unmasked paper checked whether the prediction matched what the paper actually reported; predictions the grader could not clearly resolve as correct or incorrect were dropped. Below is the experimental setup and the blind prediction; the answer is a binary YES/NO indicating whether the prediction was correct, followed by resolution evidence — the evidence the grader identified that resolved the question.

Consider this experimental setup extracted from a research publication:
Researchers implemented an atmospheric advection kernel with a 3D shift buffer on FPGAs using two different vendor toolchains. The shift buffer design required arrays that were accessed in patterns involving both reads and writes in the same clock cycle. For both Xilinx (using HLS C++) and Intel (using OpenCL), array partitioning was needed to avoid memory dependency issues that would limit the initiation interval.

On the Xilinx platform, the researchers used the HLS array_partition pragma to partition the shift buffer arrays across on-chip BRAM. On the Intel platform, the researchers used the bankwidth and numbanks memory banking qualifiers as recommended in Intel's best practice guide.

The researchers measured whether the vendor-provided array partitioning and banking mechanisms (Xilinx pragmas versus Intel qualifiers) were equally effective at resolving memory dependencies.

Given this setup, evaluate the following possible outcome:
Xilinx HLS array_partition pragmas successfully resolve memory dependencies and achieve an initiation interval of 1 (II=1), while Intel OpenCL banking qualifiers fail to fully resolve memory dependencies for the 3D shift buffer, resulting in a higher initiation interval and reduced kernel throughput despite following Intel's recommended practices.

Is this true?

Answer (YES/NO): NO